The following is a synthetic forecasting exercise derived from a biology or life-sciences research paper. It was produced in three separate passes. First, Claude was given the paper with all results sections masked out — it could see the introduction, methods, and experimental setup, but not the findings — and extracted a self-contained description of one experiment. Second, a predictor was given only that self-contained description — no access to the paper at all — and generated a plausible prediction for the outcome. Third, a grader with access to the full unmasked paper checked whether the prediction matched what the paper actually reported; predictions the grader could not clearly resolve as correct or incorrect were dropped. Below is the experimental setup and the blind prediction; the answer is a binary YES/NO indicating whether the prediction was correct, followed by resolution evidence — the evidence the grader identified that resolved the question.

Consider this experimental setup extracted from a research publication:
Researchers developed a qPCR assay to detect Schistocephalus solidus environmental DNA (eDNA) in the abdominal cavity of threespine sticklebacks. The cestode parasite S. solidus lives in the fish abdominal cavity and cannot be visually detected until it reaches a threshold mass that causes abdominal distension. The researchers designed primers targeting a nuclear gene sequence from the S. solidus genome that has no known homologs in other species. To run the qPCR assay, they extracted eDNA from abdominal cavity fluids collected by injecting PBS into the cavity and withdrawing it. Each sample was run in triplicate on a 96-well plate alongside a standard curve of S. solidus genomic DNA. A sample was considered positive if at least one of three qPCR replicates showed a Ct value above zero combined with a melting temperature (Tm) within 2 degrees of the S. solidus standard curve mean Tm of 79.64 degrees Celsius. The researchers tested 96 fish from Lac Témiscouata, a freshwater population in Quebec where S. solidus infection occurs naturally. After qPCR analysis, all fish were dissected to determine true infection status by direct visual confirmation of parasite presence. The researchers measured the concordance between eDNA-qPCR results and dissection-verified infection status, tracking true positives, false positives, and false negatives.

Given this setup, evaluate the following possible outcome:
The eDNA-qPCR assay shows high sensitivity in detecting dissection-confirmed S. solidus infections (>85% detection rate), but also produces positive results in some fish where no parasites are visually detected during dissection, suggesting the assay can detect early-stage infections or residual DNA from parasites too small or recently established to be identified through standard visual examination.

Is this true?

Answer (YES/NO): NO